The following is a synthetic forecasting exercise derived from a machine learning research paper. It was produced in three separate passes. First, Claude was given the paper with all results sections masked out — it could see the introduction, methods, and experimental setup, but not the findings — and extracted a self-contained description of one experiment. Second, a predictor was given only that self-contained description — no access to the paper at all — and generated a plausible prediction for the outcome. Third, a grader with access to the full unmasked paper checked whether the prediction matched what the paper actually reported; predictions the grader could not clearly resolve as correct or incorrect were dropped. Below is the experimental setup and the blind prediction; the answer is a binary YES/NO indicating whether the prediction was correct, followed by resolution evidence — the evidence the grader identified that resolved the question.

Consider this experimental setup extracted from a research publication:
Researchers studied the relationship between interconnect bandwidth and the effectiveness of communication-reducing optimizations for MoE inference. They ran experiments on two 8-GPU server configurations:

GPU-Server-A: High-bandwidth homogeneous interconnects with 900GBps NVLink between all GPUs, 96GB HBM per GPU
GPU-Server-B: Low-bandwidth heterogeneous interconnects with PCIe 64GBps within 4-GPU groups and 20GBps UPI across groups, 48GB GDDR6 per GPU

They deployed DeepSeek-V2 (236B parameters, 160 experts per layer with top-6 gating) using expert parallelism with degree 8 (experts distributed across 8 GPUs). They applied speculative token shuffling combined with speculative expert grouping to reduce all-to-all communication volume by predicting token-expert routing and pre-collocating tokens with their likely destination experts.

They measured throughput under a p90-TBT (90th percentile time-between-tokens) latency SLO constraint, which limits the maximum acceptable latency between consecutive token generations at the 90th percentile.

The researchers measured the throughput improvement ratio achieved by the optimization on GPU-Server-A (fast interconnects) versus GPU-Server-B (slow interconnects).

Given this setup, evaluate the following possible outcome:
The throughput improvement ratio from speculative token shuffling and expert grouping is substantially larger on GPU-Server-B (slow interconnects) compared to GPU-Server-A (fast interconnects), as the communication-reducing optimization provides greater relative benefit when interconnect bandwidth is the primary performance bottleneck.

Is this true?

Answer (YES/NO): YES